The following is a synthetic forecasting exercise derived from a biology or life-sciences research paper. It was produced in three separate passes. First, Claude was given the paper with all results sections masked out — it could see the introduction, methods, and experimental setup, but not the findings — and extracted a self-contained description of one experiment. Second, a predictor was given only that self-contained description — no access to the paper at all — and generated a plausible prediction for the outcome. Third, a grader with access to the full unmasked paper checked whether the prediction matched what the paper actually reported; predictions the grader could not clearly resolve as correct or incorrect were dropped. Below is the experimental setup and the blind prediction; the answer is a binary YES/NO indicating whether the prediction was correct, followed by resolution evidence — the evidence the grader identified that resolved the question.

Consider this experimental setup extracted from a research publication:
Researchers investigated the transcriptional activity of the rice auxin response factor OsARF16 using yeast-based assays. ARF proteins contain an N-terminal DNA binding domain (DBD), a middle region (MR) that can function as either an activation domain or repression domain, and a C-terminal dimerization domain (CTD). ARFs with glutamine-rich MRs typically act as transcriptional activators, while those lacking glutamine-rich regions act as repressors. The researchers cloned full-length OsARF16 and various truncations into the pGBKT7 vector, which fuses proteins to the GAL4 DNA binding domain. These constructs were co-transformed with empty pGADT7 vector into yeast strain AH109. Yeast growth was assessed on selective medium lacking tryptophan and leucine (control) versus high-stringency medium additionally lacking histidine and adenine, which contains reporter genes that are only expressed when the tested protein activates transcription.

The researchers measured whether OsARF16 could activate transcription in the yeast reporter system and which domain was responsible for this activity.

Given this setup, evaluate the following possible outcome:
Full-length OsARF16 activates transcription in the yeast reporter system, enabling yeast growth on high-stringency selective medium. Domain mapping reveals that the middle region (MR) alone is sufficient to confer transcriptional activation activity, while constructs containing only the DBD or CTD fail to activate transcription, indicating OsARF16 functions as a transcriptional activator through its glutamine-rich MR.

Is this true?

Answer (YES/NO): NO